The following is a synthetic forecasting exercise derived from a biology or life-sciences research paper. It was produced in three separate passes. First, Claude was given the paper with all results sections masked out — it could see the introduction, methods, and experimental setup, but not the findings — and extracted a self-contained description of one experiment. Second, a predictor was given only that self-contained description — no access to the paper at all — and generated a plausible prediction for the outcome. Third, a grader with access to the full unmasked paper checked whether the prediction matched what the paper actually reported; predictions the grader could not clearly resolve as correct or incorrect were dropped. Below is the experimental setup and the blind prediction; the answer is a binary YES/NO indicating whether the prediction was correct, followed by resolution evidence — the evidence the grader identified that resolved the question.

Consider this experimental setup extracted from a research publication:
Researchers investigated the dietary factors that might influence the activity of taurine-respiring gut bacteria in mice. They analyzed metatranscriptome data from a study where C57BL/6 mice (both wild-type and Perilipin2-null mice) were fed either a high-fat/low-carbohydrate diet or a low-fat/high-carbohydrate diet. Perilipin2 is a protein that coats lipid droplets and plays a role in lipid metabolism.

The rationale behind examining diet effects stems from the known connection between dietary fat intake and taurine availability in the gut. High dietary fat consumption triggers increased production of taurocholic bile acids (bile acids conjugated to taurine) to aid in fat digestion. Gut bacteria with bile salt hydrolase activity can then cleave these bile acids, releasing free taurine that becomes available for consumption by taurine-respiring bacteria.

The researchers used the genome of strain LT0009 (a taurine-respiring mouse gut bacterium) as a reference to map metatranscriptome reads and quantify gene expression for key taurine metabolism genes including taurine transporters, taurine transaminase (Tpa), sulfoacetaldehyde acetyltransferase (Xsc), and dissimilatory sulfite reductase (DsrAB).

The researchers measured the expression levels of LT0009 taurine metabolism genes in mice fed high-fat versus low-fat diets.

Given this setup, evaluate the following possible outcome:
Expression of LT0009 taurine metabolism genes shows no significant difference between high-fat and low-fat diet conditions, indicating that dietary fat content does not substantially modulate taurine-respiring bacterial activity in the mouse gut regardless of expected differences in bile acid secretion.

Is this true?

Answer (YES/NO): YES